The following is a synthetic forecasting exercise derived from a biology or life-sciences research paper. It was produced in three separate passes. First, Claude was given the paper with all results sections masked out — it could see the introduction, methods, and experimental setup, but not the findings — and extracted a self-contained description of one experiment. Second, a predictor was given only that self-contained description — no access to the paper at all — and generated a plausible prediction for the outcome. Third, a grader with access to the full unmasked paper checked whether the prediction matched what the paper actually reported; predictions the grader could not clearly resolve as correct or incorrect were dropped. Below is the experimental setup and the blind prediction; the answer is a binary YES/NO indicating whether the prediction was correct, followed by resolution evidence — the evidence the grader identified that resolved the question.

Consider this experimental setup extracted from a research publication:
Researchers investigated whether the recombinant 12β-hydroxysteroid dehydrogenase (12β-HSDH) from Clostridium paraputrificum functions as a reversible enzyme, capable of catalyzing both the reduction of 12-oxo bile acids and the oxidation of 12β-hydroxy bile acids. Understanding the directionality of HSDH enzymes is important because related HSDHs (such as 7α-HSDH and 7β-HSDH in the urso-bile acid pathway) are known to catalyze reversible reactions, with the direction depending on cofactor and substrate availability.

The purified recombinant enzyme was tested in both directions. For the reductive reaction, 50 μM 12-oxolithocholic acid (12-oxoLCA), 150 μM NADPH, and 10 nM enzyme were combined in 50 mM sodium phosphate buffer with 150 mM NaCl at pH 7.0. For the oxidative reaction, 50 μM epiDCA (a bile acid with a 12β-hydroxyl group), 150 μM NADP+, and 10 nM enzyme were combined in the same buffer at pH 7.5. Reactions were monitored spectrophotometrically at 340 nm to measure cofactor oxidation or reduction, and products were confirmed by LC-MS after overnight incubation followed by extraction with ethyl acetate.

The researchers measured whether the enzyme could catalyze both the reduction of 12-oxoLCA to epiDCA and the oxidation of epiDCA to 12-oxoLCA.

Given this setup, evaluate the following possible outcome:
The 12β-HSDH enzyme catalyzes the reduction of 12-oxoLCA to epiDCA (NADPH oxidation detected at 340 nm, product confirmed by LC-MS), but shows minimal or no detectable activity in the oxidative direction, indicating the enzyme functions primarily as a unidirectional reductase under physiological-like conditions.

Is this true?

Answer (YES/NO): NO